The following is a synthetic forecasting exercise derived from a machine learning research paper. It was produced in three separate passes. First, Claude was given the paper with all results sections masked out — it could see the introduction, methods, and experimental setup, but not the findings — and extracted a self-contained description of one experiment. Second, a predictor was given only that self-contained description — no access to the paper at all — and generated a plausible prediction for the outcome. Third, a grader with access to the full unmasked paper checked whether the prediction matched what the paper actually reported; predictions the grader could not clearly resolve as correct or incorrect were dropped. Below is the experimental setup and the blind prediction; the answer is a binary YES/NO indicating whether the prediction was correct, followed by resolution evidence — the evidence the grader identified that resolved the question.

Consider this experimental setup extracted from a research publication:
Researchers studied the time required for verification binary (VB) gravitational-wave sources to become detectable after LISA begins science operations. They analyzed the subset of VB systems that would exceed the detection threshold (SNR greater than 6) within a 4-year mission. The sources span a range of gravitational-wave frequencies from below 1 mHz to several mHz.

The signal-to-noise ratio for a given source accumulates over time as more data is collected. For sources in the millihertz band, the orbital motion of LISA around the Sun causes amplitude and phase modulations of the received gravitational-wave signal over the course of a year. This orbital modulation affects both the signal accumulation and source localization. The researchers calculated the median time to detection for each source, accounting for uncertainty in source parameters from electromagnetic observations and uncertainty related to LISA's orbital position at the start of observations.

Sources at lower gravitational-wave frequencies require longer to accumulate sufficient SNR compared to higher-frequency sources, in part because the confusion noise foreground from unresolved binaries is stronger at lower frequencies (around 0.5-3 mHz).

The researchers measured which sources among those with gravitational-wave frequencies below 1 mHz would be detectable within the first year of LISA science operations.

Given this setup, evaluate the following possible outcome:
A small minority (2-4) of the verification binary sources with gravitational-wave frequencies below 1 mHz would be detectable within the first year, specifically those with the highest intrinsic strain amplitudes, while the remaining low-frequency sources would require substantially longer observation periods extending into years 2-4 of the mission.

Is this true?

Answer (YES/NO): NO